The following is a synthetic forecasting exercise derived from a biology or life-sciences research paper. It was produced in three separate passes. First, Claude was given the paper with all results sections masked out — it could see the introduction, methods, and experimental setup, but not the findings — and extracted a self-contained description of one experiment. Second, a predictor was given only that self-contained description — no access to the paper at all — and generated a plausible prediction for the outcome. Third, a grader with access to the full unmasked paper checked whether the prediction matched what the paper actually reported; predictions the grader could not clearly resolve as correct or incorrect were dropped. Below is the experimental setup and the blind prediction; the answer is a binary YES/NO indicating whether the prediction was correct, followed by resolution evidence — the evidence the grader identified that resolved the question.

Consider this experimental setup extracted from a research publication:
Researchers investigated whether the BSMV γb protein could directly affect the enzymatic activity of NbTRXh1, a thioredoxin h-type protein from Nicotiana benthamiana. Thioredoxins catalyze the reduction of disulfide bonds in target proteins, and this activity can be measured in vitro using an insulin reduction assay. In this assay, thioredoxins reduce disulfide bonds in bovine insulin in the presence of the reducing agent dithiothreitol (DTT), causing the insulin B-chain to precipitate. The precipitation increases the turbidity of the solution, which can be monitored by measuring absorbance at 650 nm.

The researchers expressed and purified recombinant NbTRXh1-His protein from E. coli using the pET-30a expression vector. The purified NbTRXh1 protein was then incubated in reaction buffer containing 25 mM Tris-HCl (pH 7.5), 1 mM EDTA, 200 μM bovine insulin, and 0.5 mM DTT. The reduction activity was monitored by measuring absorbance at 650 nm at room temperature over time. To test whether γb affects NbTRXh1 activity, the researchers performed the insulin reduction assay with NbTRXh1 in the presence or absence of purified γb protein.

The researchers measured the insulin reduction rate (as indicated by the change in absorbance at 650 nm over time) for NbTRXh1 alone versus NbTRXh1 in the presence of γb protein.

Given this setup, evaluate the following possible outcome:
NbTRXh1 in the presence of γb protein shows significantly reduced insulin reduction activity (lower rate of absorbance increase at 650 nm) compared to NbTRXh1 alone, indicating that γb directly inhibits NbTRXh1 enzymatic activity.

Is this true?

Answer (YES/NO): YES